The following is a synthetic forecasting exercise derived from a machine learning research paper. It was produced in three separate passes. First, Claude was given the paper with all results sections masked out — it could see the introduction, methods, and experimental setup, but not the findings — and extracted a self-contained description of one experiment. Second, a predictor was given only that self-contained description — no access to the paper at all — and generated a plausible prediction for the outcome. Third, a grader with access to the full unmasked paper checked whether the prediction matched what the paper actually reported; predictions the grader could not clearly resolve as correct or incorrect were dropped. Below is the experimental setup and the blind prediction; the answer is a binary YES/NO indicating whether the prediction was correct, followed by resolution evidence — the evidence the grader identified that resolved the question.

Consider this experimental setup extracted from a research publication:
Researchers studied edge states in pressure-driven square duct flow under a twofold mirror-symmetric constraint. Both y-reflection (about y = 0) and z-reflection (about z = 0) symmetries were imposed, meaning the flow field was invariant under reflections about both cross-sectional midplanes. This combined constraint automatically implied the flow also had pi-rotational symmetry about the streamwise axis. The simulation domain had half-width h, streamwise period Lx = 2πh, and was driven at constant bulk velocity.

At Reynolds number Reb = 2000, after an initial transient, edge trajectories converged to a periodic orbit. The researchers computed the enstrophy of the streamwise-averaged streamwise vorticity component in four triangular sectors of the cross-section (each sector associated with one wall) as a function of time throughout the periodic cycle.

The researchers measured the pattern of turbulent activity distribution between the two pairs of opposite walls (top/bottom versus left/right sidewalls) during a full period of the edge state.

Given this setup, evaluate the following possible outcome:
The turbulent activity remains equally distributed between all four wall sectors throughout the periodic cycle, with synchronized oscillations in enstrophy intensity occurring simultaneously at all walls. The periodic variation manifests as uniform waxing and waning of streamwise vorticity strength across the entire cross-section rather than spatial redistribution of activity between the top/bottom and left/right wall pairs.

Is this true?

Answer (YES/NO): NO